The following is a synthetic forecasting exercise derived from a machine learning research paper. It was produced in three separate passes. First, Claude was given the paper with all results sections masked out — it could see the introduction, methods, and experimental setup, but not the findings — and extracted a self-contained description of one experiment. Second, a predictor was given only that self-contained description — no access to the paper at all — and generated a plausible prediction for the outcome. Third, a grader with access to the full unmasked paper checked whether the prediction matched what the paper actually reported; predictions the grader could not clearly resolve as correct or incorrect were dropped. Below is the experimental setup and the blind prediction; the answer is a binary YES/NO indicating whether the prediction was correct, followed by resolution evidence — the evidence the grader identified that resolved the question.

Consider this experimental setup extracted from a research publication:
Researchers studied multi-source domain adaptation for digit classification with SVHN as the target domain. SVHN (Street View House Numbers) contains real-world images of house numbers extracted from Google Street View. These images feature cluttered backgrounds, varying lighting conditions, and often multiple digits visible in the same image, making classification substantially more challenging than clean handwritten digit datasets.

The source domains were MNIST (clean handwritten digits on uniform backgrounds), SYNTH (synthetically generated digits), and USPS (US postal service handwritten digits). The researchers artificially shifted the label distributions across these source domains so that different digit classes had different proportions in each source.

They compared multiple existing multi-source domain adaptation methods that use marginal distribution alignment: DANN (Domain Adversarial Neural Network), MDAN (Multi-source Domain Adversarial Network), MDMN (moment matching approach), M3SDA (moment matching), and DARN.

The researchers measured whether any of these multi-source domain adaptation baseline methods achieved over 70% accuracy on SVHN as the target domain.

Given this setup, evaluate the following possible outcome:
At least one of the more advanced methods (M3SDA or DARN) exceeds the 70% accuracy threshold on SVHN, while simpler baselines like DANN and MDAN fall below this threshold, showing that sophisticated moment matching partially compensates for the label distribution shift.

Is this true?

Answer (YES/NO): NO